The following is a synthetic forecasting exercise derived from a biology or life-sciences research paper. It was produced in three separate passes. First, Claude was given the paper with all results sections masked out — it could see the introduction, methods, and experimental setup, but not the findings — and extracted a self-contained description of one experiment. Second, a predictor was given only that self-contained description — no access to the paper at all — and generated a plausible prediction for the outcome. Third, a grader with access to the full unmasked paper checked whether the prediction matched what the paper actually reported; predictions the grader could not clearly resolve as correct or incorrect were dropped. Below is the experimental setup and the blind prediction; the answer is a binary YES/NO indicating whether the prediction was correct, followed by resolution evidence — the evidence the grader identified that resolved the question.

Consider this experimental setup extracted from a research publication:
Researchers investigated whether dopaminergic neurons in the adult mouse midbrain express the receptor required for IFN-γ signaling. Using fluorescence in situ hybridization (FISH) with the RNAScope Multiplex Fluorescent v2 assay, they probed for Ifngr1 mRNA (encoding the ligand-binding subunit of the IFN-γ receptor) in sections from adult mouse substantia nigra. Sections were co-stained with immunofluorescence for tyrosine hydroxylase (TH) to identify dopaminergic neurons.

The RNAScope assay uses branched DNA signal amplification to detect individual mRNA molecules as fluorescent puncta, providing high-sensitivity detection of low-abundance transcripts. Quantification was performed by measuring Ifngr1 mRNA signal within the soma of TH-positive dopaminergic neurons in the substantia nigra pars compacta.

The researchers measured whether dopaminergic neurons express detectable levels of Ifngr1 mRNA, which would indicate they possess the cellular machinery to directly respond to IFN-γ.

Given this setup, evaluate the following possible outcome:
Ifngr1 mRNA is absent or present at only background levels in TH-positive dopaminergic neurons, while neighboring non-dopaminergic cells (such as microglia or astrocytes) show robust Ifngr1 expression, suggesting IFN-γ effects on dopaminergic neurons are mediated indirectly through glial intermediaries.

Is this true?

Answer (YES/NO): NO